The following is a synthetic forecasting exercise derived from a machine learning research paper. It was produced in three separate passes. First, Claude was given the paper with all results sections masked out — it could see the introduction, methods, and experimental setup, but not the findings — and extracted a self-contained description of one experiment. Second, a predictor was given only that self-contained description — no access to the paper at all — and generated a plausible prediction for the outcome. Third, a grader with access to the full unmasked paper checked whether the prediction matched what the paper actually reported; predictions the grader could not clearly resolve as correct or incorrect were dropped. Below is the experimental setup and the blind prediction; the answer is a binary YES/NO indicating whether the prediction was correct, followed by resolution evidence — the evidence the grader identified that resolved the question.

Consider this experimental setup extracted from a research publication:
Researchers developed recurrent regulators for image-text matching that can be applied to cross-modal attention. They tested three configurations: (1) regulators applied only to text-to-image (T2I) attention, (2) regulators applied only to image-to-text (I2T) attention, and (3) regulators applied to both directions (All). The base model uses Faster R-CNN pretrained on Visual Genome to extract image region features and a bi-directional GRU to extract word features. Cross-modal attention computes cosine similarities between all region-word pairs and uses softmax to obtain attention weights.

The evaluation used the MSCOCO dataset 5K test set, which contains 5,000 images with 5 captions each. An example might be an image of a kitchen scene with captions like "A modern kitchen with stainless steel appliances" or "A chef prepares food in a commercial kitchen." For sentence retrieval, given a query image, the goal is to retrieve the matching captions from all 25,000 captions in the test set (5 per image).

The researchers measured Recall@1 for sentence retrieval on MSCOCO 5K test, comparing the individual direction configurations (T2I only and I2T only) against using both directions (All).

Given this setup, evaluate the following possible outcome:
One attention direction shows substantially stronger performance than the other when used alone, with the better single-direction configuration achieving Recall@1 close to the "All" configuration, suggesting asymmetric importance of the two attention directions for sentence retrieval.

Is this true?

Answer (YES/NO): NO